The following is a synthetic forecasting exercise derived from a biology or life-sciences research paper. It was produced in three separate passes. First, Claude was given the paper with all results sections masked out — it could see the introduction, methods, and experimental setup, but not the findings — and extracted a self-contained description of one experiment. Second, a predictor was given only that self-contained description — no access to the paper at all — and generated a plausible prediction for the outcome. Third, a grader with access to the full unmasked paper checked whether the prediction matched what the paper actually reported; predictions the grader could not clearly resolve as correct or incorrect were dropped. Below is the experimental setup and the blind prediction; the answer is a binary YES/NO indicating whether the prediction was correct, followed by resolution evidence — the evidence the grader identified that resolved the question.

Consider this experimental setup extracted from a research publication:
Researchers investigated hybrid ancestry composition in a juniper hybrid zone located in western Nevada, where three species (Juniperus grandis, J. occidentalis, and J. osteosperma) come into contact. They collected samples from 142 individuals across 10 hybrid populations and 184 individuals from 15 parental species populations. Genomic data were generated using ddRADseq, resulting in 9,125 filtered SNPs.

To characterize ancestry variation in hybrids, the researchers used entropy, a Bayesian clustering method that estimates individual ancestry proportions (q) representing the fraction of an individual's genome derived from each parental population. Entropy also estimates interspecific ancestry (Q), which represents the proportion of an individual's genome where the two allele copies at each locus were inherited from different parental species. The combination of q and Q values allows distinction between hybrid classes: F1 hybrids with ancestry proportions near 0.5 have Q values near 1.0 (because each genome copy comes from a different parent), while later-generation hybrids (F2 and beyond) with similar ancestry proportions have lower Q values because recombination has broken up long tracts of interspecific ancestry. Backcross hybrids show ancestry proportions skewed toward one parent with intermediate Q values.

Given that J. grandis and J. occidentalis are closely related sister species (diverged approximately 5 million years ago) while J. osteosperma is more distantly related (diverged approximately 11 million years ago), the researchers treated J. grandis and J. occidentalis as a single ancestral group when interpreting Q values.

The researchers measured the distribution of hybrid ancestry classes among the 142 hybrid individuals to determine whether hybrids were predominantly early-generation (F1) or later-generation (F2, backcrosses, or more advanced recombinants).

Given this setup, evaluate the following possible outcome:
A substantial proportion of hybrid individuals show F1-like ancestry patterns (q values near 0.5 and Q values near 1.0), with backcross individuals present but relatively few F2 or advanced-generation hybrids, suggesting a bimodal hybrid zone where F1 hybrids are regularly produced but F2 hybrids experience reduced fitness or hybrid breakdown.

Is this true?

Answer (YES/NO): YES